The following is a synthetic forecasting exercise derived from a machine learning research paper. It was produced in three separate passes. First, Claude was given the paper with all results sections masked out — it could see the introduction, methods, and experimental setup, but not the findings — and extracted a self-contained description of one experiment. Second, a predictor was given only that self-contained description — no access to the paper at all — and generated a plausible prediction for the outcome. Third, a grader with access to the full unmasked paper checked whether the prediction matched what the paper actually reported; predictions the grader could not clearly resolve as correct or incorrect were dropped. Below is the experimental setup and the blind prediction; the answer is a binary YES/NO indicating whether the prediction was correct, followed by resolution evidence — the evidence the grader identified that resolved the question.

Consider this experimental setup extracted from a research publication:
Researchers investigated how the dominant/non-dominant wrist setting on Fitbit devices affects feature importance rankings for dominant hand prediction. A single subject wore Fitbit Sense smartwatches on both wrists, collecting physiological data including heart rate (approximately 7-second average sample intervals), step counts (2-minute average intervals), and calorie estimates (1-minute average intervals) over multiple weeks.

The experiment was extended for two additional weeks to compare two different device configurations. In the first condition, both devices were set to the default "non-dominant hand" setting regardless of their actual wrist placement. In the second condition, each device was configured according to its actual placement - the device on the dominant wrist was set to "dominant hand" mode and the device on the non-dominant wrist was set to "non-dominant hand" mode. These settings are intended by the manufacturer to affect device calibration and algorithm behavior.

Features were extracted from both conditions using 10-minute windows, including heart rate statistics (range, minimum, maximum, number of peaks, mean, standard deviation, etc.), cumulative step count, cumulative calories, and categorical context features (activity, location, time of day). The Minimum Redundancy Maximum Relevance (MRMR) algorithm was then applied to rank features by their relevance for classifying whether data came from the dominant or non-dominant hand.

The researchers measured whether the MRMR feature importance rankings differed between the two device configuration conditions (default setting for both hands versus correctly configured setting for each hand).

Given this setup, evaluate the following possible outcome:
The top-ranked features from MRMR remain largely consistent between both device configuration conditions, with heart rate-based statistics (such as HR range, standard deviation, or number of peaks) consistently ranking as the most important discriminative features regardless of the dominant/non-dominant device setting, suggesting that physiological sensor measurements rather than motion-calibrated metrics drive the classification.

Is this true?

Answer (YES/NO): NO